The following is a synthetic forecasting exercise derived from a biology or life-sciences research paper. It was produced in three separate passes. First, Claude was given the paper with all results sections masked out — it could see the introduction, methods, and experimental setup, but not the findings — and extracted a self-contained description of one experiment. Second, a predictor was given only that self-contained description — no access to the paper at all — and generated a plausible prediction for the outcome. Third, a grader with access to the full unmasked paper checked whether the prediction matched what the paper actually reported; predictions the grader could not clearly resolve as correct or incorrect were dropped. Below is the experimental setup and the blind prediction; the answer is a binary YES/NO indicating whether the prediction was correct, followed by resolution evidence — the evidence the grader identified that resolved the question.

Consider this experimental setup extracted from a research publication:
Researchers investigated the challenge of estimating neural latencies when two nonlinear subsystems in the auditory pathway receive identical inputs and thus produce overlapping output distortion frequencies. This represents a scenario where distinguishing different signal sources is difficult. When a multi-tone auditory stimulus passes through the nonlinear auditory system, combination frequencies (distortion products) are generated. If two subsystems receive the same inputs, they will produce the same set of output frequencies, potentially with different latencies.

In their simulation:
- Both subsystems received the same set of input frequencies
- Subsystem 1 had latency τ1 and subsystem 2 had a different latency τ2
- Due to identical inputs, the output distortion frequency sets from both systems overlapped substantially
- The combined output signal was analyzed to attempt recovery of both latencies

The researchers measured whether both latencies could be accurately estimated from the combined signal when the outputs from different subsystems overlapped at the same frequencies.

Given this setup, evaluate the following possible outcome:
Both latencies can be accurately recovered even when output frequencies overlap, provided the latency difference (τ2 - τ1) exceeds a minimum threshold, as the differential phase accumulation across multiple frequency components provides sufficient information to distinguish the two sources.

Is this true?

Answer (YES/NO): NO